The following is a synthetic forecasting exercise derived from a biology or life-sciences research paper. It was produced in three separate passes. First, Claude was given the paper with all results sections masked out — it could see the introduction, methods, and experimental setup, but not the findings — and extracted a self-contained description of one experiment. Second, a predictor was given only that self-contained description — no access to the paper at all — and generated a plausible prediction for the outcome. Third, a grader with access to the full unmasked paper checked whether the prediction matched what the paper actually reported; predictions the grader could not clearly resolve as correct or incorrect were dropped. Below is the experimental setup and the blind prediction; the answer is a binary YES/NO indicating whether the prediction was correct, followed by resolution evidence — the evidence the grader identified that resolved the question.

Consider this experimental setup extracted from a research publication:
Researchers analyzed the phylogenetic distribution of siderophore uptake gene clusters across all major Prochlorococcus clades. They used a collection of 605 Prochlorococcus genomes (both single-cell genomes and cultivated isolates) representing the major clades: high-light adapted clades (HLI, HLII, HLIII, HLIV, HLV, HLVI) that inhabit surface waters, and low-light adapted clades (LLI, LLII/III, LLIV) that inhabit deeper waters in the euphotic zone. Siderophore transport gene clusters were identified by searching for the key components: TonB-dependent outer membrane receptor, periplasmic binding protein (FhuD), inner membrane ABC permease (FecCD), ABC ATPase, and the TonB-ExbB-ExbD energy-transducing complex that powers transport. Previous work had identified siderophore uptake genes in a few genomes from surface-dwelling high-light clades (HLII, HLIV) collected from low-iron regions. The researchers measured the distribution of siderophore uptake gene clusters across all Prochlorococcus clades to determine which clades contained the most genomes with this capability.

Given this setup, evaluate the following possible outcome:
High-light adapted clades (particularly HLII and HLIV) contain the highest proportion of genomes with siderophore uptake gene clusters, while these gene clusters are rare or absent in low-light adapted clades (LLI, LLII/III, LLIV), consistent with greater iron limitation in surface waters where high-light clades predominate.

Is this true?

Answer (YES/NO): NO